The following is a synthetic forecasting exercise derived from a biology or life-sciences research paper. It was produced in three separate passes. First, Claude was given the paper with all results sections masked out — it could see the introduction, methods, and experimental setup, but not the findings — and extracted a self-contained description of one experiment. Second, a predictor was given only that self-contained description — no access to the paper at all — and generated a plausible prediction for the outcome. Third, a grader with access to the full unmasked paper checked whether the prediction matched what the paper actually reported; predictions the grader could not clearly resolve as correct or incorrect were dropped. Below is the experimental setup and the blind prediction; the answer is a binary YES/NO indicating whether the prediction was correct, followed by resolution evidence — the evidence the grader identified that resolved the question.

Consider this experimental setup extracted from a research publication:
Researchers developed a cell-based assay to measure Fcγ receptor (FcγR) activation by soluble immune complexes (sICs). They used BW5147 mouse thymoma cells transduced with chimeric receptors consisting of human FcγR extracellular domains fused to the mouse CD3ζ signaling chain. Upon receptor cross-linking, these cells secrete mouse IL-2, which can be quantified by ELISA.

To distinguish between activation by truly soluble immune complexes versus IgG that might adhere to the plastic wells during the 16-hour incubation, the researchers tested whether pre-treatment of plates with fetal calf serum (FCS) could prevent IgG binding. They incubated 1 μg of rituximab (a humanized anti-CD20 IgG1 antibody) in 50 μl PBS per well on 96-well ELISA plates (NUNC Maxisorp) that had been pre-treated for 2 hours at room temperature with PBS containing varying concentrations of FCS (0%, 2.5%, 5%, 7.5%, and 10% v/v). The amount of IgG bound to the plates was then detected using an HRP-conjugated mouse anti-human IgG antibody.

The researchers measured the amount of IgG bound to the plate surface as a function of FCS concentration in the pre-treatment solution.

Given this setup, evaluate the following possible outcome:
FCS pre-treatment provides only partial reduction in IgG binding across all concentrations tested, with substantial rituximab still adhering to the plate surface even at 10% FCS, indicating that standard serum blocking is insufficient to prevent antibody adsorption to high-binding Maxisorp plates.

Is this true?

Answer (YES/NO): NO